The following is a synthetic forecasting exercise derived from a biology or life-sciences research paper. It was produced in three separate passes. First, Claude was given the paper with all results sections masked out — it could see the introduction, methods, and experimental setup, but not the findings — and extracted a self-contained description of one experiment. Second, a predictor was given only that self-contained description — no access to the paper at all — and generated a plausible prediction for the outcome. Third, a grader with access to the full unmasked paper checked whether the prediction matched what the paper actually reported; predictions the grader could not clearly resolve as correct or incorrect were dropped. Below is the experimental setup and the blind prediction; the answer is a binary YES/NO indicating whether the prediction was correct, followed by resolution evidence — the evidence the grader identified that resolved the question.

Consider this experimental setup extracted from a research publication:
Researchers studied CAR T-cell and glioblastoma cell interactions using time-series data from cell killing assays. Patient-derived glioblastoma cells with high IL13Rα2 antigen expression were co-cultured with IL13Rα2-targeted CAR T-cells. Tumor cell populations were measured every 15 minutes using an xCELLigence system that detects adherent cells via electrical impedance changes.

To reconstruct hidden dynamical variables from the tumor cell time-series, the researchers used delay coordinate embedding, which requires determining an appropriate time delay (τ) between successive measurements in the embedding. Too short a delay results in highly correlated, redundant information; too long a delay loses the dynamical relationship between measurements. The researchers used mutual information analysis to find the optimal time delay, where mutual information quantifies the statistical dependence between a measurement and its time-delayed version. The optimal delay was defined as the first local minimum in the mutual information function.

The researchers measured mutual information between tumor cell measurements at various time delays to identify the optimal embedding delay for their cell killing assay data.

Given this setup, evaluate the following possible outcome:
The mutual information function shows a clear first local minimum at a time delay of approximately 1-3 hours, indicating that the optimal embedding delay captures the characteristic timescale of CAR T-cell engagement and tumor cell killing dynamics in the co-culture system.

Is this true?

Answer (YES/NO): NO